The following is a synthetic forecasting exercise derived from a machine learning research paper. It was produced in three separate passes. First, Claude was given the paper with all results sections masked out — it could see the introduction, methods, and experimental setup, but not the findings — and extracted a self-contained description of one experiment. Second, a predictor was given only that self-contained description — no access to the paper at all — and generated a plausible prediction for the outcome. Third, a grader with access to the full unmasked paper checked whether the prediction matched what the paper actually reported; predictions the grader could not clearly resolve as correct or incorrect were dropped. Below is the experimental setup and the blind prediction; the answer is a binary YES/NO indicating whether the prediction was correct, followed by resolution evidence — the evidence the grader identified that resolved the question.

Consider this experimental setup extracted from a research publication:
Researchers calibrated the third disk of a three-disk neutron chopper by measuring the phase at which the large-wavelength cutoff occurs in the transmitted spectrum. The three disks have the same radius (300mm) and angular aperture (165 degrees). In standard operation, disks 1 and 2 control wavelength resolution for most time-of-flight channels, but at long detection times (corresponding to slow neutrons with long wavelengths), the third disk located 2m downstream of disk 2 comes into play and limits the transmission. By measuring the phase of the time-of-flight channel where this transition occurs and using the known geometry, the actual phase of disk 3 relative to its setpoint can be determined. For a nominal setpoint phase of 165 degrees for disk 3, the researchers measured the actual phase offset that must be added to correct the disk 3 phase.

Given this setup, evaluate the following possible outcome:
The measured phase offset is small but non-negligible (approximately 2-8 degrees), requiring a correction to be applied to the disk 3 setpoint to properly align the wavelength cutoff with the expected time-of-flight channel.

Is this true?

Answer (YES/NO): YES